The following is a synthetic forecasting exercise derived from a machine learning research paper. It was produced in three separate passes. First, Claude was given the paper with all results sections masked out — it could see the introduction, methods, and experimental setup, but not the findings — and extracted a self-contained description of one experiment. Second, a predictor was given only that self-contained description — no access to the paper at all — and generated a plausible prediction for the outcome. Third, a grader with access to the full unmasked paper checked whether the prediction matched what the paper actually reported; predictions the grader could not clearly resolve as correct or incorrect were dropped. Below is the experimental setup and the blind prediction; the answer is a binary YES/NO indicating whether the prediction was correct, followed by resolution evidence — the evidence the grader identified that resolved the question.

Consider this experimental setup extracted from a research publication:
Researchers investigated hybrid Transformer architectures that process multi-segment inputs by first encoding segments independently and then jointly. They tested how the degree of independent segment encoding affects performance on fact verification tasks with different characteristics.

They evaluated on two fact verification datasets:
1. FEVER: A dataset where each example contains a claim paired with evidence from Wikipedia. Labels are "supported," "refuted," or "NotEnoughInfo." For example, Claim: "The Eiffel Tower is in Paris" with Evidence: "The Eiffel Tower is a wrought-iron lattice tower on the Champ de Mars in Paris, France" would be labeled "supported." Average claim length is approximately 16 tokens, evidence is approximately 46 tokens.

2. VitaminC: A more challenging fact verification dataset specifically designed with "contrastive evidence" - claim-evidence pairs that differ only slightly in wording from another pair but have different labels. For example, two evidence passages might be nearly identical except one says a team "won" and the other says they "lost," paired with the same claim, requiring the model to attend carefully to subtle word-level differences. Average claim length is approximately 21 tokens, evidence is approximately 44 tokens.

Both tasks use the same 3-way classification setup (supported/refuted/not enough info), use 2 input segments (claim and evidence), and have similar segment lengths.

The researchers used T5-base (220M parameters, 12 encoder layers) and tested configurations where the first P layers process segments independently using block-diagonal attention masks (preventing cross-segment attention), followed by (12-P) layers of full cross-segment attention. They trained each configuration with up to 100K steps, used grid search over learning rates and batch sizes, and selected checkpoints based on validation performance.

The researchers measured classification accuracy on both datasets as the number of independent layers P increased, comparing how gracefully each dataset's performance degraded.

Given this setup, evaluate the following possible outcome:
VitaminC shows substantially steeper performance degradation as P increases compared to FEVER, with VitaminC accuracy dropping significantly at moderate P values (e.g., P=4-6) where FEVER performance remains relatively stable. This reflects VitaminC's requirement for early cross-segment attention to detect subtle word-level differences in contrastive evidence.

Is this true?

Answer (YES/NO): NO